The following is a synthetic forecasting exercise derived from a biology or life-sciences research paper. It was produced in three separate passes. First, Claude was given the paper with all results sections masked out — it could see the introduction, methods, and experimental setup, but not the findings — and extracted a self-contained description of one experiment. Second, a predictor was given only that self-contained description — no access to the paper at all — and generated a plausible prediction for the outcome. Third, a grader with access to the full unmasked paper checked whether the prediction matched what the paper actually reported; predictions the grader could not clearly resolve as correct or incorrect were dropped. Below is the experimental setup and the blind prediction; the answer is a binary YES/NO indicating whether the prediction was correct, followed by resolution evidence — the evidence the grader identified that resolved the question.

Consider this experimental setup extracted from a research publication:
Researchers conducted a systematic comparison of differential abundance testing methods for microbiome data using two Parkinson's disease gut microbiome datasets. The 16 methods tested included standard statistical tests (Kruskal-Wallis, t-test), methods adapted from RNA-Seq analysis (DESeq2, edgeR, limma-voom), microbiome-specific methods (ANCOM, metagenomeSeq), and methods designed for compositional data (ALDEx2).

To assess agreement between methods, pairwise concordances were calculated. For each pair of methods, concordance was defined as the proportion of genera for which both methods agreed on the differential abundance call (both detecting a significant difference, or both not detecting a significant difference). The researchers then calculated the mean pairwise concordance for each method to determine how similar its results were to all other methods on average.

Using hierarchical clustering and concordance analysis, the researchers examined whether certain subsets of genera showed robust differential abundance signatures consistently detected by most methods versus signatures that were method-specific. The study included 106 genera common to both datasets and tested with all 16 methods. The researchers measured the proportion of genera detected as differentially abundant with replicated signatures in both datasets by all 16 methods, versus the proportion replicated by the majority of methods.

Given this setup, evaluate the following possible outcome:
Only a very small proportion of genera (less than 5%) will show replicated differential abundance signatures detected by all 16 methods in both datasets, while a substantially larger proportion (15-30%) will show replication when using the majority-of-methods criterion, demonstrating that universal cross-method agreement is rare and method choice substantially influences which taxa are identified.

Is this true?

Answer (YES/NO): YES